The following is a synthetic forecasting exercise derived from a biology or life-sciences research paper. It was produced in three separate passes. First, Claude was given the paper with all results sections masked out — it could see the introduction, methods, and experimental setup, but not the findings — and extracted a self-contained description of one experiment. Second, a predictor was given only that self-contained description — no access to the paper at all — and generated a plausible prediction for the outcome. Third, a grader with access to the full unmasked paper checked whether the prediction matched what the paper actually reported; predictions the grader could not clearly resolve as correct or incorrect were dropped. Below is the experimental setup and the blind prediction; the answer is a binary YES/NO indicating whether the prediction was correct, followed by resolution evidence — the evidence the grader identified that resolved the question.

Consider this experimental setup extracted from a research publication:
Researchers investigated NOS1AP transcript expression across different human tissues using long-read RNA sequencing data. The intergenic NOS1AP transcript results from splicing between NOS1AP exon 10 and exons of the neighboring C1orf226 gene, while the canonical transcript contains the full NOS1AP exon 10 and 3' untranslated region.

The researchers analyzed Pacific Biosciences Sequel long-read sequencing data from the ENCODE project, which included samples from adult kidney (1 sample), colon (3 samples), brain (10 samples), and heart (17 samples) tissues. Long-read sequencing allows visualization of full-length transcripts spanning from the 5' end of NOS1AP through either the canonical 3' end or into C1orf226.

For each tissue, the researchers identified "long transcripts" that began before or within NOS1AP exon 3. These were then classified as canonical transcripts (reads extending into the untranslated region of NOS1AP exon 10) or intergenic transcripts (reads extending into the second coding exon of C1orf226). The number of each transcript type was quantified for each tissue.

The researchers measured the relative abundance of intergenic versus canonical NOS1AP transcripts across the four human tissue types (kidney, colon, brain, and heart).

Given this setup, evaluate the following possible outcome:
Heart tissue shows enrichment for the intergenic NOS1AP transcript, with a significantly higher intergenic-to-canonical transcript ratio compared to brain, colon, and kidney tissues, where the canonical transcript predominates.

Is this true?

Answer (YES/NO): NO